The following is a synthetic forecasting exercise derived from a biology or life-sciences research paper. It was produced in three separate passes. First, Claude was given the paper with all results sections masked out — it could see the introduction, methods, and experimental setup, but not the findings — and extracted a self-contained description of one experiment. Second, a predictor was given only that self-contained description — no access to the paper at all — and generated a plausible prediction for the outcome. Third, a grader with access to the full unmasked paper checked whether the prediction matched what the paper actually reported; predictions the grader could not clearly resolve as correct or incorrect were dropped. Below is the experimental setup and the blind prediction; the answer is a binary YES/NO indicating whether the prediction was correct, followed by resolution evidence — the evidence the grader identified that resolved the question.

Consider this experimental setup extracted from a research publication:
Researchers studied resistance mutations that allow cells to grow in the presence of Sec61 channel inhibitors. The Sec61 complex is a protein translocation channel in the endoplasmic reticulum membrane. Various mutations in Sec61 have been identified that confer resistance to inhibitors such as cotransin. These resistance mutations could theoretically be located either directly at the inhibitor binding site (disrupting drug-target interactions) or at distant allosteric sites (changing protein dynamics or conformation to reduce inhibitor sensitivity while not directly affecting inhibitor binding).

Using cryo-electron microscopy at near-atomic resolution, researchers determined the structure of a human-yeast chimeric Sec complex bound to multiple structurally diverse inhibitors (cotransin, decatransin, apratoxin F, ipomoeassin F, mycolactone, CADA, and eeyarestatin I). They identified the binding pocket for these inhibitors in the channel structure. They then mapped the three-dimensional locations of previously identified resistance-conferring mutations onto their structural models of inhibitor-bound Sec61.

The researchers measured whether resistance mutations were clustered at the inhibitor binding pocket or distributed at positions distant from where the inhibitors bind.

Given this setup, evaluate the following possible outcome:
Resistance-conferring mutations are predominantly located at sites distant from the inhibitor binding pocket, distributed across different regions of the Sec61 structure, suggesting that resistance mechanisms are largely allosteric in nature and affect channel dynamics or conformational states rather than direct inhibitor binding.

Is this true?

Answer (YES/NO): NO